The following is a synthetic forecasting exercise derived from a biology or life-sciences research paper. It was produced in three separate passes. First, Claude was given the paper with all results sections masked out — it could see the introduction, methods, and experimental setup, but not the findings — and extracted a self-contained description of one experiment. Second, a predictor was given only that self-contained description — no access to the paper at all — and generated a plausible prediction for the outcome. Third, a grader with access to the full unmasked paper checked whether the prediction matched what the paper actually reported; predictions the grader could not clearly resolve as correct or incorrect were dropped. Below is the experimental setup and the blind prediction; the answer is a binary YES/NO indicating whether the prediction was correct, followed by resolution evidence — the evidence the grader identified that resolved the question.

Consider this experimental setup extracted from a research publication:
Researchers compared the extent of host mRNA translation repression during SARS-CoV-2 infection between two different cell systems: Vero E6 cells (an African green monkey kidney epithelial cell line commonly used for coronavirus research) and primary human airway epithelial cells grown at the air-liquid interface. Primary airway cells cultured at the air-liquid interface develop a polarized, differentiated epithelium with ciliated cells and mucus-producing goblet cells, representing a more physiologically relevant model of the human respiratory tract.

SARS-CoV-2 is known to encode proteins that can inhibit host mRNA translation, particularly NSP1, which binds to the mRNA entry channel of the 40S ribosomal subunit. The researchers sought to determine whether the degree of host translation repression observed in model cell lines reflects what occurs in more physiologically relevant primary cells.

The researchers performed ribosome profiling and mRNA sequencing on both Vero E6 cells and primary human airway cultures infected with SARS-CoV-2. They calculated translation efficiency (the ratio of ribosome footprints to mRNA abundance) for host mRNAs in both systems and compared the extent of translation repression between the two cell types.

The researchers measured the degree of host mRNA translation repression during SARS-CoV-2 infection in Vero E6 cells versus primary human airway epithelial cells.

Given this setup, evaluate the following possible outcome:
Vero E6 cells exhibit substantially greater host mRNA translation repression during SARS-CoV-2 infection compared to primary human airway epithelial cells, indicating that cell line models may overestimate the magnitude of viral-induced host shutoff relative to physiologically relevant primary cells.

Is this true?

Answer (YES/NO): YES